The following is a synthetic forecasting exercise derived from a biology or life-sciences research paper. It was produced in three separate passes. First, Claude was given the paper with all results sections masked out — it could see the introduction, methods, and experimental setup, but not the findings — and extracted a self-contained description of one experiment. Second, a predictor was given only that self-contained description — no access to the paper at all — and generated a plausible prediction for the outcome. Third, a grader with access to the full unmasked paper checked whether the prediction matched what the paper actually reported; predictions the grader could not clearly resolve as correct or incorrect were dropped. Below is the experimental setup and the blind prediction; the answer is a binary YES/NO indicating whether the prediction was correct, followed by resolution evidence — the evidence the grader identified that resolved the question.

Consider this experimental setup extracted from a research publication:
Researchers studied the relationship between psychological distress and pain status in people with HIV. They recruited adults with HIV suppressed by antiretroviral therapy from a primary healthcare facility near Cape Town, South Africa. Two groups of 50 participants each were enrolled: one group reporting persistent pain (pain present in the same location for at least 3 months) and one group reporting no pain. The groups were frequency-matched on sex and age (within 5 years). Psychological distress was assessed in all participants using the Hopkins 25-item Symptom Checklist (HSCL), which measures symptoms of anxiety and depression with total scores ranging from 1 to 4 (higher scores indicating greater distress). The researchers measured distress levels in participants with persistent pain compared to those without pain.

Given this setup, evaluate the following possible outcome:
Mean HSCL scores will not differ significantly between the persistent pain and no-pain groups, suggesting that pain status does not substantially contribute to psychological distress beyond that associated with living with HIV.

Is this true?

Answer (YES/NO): NO